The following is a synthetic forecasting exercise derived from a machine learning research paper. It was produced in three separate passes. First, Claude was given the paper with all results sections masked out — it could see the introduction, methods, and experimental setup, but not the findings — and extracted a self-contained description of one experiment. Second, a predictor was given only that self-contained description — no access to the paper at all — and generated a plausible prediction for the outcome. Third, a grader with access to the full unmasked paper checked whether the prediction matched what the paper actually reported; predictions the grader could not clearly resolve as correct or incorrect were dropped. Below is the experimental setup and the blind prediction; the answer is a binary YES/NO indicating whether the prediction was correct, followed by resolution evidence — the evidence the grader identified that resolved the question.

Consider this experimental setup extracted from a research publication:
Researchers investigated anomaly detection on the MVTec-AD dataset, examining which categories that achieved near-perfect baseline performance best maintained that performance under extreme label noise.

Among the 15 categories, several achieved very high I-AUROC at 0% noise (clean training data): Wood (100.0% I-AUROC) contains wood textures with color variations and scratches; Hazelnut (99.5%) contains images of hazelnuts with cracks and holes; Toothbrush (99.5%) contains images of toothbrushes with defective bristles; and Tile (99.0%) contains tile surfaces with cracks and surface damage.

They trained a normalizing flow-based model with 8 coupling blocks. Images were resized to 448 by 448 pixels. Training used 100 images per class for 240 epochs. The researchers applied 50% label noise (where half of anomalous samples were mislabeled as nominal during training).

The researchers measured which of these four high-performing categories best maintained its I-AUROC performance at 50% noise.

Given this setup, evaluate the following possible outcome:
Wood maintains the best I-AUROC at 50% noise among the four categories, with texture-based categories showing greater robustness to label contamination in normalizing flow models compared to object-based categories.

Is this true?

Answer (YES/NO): NO